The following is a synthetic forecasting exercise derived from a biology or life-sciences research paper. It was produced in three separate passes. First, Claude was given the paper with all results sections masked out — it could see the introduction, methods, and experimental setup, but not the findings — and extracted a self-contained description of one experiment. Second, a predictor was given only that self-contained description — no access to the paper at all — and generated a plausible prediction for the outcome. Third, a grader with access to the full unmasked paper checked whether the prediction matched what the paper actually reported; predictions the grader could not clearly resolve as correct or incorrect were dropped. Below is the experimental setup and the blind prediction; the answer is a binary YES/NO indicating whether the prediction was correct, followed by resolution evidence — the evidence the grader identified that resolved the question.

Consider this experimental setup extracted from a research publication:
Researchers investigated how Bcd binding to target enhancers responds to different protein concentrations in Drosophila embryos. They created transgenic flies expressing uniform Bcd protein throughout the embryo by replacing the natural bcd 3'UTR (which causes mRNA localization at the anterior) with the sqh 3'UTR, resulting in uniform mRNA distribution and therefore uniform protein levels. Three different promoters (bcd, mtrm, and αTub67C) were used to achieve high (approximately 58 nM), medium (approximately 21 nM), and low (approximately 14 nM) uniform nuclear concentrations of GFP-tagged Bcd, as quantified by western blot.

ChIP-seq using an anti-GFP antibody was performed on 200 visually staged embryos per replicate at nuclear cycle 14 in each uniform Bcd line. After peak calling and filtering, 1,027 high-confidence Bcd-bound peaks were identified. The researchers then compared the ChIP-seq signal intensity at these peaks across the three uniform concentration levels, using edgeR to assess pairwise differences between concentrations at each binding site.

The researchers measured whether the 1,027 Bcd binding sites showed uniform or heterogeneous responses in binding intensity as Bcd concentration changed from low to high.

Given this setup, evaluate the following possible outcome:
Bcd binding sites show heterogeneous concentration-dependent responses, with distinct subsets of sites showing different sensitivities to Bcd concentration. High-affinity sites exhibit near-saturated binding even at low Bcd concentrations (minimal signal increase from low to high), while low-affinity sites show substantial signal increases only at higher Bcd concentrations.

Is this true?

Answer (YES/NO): NO